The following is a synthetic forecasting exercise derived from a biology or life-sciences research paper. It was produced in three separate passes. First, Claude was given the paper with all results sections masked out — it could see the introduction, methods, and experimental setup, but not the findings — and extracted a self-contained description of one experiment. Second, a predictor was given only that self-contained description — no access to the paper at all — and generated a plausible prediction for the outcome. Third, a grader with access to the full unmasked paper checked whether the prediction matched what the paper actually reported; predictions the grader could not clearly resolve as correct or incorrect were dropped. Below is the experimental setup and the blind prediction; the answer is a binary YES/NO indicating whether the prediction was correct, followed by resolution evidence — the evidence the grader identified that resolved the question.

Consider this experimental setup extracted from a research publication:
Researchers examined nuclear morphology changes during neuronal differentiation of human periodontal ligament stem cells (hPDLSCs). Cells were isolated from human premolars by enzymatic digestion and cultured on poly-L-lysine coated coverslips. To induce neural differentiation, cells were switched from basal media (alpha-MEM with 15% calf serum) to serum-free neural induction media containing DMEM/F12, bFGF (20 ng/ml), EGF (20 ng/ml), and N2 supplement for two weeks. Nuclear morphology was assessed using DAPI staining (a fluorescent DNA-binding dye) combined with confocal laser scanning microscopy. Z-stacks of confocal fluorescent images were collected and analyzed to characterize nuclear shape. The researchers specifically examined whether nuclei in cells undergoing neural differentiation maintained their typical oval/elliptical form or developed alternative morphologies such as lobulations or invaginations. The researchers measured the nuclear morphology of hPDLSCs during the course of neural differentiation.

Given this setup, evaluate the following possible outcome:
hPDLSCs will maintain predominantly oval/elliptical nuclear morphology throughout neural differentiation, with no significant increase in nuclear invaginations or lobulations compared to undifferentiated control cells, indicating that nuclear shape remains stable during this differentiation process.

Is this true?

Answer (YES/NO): NO